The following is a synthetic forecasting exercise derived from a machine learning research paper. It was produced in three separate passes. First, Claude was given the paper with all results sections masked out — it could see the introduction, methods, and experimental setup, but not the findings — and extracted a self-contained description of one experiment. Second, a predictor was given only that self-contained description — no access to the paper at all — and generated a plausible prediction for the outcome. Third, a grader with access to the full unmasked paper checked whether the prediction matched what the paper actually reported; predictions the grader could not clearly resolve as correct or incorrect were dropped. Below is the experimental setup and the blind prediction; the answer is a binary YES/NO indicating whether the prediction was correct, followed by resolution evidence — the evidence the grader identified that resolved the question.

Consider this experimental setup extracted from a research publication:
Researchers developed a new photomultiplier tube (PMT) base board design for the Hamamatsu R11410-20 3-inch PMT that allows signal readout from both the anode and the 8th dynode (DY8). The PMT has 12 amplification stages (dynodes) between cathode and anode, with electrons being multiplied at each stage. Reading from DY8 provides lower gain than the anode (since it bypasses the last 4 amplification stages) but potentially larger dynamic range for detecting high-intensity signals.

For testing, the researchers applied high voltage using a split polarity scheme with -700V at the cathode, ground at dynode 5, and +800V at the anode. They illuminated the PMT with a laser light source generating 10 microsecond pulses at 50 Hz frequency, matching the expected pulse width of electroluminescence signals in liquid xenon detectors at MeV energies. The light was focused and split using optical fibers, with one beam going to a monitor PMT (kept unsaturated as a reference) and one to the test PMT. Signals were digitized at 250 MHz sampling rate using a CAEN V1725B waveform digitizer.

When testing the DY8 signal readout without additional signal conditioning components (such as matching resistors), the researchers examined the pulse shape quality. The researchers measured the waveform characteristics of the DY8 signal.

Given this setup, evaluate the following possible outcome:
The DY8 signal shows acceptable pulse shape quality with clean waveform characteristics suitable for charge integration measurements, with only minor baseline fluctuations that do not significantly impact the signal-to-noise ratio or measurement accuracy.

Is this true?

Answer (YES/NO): NO